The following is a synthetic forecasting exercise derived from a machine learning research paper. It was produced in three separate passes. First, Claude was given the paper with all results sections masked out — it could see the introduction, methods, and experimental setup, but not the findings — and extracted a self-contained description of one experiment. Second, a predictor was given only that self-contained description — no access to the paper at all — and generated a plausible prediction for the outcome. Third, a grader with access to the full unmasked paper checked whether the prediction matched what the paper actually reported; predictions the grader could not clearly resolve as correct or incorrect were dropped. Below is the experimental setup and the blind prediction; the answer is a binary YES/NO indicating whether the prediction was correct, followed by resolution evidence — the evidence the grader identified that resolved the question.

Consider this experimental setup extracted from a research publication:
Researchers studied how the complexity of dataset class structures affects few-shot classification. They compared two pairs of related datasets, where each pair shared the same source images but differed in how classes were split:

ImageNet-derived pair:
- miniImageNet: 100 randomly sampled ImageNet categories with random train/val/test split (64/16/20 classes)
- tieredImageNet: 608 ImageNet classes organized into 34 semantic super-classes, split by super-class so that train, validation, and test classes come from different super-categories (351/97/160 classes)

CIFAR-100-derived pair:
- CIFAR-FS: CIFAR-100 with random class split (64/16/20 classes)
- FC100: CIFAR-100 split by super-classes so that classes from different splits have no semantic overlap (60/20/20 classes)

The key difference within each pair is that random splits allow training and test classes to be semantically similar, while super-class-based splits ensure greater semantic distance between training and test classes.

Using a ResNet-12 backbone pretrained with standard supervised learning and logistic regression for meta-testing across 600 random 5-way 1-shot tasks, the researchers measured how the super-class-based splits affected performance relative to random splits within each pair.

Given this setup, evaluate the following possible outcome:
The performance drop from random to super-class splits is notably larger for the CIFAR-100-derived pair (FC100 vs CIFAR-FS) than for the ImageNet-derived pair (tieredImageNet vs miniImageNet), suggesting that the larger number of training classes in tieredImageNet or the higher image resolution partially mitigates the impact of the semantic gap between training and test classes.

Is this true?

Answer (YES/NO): YES